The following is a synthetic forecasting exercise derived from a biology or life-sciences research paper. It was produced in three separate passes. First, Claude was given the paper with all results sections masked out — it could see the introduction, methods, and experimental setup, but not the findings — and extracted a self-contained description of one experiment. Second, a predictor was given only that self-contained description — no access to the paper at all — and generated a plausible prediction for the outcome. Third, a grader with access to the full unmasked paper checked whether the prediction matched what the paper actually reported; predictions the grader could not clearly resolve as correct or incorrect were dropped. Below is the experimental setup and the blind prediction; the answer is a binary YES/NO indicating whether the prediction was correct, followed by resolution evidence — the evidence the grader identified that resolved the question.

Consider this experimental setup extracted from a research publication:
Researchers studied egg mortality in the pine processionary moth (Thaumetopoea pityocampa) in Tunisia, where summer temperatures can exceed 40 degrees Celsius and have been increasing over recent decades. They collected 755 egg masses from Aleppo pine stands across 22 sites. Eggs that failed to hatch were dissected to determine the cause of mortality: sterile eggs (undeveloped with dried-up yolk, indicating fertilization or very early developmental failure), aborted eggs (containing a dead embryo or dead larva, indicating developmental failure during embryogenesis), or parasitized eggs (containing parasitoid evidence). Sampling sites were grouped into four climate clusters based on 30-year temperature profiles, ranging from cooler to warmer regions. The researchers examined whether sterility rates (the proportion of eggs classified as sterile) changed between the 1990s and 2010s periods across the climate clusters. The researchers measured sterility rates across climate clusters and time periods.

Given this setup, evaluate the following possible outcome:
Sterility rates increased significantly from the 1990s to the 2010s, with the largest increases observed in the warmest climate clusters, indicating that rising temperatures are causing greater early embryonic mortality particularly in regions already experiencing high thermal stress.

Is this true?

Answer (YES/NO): NO